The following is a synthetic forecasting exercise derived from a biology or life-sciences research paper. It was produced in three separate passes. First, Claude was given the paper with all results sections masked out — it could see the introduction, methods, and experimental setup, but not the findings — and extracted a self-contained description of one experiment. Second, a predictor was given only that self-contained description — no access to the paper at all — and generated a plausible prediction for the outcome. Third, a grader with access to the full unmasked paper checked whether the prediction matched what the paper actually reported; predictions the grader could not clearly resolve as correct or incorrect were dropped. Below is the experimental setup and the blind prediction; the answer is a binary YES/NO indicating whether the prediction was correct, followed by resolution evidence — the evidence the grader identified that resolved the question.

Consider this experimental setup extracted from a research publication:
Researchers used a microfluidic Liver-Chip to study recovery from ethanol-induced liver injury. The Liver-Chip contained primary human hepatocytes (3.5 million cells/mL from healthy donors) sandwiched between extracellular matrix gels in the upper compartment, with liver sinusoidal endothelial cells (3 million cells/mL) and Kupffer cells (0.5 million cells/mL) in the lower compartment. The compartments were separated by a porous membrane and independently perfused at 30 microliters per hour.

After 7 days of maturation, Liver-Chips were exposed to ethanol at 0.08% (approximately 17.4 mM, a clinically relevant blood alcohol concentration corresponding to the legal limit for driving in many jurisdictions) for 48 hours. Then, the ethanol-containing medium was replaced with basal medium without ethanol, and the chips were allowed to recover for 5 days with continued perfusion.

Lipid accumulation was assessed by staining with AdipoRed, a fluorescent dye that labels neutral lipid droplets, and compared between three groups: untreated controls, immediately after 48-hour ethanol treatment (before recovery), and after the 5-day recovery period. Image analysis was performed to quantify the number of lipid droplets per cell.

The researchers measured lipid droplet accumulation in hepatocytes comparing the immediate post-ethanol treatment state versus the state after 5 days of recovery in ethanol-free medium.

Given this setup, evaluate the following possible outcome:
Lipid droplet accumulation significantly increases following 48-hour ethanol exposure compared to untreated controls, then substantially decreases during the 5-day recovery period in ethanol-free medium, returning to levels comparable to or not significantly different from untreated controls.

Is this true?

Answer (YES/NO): YES